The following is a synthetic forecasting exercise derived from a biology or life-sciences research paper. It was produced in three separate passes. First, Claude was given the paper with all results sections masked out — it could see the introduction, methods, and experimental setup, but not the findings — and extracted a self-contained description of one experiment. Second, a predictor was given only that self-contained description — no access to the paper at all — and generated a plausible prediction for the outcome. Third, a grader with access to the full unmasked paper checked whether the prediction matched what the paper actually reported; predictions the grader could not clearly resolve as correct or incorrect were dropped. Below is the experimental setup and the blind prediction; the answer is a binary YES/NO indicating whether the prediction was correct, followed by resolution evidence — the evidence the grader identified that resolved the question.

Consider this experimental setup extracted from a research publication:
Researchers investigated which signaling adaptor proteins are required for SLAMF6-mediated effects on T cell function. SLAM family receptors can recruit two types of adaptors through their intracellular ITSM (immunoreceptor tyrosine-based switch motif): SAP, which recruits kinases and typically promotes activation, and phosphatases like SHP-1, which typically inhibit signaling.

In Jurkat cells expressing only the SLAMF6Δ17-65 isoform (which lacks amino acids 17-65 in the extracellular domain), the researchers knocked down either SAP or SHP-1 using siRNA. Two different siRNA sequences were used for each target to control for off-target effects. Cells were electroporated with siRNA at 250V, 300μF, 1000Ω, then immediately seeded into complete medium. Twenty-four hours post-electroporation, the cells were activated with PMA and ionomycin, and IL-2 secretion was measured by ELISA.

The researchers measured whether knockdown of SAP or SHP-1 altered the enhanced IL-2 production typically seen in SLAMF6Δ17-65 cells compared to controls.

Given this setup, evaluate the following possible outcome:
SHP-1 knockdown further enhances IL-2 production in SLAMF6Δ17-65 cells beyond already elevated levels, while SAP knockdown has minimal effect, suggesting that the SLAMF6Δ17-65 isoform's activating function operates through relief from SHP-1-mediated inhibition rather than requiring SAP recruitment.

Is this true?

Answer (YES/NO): NO